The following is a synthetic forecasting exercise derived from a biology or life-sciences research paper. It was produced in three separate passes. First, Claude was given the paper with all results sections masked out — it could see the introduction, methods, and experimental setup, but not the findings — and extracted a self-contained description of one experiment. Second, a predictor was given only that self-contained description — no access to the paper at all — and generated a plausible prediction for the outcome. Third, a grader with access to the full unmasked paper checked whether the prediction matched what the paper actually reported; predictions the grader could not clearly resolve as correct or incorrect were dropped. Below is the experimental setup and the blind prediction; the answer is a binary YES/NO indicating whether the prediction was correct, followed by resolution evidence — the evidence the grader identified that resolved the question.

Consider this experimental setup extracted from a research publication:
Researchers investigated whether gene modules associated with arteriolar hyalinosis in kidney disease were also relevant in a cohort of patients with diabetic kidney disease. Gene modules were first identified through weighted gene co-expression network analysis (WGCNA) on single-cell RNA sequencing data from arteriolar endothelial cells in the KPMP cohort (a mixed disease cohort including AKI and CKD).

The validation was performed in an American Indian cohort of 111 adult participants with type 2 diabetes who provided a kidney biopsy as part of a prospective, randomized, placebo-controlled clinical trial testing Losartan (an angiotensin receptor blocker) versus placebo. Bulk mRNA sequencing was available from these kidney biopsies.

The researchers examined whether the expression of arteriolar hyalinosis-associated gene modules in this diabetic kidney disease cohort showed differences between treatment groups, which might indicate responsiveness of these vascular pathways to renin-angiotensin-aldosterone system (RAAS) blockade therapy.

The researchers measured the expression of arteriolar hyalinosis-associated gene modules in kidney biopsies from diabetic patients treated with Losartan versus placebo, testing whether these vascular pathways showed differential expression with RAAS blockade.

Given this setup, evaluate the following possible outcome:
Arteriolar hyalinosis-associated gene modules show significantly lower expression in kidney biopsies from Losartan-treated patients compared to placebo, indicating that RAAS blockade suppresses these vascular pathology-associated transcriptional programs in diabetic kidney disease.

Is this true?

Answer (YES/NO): NO